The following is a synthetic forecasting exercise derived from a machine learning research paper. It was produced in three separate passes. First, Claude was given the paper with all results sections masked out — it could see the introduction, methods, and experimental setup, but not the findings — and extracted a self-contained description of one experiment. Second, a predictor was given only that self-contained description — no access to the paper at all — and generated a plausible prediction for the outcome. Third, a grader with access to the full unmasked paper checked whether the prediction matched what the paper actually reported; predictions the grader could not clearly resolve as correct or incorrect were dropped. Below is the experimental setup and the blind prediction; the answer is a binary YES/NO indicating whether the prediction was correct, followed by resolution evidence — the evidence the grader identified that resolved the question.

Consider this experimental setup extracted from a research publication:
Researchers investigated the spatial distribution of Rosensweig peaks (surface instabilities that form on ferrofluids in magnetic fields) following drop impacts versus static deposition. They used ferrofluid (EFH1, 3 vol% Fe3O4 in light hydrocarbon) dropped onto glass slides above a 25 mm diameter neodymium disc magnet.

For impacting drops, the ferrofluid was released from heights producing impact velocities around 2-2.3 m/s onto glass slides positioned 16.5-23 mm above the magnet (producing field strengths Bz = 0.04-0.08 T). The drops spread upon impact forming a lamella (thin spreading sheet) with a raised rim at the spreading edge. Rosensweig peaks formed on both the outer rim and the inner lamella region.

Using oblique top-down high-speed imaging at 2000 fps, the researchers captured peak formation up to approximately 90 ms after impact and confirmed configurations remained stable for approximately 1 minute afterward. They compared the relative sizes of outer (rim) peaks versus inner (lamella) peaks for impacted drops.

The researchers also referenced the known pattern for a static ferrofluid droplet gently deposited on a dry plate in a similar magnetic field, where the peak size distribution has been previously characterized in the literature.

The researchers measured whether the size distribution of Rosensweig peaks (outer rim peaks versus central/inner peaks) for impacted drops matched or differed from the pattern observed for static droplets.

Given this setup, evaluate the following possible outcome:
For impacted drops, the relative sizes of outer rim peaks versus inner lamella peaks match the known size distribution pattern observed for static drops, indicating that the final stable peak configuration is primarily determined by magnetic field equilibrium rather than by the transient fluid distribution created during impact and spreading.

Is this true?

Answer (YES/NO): NO